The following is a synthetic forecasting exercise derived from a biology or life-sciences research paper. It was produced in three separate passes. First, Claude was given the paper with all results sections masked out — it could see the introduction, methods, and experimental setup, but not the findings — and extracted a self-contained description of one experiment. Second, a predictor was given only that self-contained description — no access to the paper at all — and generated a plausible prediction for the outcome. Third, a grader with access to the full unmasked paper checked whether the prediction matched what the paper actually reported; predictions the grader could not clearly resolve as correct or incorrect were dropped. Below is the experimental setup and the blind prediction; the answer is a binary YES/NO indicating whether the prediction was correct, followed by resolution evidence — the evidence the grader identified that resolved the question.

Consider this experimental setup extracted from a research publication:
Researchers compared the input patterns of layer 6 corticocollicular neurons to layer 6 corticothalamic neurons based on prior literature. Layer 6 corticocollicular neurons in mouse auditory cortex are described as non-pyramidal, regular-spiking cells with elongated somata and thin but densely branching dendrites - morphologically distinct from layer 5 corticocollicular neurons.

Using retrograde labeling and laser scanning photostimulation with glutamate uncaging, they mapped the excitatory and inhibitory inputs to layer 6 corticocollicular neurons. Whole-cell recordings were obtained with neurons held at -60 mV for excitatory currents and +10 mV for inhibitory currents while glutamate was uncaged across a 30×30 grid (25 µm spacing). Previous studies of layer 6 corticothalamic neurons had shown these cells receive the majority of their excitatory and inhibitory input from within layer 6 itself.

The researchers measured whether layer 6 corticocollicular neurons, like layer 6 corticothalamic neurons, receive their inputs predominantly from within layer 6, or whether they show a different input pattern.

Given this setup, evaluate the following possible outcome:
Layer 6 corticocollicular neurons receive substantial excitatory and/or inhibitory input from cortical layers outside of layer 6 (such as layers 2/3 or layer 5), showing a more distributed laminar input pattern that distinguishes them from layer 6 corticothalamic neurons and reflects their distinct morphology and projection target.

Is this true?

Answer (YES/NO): NO